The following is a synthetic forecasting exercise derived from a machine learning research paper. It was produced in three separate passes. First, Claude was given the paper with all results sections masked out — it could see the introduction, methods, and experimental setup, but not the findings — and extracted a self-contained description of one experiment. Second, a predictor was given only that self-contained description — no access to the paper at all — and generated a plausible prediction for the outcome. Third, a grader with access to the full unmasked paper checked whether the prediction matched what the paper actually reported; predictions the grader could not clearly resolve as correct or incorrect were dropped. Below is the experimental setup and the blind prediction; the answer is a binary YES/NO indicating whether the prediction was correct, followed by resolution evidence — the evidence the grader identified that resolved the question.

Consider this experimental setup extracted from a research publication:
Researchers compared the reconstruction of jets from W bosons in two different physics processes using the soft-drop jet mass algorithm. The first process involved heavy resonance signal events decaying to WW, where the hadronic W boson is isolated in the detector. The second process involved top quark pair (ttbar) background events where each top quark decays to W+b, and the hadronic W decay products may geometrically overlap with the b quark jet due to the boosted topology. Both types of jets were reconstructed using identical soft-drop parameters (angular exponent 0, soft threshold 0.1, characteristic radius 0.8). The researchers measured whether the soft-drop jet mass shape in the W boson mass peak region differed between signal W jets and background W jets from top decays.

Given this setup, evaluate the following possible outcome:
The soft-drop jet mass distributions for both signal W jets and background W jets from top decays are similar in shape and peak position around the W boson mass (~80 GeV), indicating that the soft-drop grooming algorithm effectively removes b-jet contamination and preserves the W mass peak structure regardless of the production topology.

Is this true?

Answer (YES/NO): NO